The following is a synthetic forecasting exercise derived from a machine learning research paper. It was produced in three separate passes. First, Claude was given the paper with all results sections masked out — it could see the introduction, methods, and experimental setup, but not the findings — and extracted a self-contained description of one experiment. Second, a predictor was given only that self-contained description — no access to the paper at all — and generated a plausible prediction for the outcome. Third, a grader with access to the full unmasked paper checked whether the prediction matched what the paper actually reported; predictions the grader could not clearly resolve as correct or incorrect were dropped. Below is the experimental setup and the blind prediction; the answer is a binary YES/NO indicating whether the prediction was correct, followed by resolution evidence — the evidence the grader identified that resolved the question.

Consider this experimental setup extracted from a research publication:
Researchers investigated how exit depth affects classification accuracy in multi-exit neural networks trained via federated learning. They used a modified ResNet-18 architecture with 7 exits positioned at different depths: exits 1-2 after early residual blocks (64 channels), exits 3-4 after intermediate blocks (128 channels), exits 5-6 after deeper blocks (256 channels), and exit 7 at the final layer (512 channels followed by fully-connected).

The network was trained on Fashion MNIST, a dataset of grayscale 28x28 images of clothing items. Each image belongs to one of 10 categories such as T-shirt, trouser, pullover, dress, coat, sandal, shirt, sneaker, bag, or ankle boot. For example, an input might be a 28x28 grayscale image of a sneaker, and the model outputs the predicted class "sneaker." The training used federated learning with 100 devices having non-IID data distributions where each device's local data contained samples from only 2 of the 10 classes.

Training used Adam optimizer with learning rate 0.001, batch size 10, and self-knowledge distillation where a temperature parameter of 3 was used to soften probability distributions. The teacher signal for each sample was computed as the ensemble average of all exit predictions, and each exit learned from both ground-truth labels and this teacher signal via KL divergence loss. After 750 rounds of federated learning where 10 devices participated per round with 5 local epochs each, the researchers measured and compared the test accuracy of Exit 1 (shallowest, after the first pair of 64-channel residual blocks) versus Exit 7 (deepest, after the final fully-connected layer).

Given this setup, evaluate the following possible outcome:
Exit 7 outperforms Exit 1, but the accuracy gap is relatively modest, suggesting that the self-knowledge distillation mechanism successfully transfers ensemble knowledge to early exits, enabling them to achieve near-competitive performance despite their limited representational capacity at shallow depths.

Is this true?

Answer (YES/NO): NO